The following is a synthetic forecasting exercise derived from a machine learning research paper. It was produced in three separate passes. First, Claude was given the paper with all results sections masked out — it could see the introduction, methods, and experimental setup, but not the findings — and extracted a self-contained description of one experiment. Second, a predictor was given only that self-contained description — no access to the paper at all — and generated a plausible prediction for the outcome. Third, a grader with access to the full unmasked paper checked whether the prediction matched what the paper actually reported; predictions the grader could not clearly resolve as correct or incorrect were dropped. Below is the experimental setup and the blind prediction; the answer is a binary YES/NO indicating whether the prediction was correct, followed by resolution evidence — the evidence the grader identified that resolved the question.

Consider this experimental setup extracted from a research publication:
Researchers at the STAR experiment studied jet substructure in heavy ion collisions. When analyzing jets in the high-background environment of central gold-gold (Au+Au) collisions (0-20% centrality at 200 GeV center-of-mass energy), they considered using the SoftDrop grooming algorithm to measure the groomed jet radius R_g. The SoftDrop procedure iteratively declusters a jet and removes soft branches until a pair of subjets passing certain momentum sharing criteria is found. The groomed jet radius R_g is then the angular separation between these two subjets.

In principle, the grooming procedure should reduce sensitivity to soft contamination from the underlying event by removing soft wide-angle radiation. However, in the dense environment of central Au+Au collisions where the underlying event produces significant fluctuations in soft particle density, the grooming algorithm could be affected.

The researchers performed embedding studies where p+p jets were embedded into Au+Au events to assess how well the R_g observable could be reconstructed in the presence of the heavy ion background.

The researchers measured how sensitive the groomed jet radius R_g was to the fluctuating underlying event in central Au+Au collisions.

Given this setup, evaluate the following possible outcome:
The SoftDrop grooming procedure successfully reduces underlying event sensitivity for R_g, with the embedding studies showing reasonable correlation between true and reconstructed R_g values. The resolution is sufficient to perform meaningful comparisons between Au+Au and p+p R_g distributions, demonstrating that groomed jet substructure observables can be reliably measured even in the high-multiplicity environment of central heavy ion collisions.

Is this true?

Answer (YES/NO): NO